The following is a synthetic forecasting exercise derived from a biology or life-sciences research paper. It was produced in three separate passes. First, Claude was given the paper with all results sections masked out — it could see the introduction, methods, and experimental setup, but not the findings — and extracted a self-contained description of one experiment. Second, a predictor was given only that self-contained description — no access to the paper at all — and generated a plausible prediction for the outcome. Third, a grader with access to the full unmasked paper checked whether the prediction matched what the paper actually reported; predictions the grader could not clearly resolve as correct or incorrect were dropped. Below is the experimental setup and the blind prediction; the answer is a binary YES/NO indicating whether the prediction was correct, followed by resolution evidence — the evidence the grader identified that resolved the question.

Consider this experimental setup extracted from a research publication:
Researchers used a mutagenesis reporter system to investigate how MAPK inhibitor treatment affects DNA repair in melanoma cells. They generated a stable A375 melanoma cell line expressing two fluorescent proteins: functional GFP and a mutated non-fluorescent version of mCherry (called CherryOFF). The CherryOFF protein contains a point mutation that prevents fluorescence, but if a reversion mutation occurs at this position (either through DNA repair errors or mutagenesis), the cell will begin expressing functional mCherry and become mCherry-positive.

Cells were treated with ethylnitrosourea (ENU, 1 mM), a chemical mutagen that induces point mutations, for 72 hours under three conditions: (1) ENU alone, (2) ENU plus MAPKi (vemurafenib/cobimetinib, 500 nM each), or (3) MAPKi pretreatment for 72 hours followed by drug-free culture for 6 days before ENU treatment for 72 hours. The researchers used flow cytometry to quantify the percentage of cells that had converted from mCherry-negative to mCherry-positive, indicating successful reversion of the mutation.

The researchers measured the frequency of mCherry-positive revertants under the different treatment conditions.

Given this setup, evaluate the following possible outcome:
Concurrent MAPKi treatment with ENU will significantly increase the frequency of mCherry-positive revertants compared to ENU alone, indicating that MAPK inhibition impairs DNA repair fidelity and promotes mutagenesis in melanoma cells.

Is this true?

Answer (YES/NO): YES